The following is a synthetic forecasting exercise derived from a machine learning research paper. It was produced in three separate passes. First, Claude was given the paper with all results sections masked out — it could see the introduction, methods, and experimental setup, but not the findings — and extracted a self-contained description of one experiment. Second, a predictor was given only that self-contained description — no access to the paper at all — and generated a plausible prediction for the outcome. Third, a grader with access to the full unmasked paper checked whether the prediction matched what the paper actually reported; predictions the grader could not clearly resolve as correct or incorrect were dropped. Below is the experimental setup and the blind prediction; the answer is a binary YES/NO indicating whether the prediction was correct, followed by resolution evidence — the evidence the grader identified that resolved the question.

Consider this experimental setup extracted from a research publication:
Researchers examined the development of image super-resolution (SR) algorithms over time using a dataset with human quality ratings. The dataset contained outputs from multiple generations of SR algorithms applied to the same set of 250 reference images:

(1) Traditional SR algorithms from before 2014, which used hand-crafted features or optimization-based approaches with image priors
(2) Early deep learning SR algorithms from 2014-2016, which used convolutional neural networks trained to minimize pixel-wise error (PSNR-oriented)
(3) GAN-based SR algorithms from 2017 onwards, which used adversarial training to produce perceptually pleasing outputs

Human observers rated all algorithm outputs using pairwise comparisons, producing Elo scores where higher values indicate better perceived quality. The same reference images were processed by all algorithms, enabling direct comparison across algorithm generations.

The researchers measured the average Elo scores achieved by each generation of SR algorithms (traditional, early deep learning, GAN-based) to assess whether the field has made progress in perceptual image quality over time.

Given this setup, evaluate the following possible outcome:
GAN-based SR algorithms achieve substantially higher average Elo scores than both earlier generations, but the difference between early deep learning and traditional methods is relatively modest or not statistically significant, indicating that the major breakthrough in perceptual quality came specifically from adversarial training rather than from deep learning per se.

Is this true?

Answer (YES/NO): NO